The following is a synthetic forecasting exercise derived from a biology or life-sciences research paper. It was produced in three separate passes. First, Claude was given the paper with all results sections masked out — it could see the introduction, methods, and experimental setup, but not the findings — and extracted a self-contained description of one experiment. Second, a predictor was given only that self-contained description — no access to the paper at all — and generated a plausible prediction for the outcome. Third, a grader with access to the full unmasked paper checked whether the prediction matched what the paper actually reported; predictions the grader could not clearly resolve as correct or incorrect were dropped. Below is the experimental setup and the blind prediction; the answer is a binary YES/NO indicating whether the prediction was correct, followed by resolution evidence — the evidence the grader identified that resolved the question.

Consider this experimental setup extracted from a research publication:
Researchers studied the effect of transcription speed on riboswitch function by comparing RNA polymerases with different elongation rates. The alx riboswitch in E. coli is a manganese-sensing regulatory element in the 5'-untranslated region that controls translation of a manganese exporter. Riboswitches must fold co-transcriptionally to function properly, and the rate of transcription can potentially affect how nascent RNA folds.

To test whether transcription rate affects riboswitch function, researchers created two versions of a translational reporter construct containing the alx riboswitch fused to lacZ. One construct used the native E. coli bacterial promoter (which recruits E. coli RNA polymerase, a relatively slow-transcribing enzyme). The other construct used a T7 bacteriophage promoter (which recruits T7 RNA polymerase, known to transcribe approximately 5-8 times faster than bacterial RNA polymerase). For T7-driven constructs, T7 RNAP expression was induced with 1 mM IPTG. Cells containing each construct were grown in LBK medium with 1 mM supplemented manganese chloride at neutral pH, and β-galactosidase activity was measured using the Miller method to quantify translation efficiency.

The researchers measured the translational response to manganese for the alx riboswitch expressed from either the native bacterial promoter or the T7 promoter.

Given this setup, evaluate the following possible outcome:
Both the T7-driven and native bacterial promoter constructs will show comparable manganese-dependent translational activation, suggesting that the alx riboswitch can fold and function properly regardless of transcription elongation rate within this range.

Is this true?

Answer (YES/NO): NO